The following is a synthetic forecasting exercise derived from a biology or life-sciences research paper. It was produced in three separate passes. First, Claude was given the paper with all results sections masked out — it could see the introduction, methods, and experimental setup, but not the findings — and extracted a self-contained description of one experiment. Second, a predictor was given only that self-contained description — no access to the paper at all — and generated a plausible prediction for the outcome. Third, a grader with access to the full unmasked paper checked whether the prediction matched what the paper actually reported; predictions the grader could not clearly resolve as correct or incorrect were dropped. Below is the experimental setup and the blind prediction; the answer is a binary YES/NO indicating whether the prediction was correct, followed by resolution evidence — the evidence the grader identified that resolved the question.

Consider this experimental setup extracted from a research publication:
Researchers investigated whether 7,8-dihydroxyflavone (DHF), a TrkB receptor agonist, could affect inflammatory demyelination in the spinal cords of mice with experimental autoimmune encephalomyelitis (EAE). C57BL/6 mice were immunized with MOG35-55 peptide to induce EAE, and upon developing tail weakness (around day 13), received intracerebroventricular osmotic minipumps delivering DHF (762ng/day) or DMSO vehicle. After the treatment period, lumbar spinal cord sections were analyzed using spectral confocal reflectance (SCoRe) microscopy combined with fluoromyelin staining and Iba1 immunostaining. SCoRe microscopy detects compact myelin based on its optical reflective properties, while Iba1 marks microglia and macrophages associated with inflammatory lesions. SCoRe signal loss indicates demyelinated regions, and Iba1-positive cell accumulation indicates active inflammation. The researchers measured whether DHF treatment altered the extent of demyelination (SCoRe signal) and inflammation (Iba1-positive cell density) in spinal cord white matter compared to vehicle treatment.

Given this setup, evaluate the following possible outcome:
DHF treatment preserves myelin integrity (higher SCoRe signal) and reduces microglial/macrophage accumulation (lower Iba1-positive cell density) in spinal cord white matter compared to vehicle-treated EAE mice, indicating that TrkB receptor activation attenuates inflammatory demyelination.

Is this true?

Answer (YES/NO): NO